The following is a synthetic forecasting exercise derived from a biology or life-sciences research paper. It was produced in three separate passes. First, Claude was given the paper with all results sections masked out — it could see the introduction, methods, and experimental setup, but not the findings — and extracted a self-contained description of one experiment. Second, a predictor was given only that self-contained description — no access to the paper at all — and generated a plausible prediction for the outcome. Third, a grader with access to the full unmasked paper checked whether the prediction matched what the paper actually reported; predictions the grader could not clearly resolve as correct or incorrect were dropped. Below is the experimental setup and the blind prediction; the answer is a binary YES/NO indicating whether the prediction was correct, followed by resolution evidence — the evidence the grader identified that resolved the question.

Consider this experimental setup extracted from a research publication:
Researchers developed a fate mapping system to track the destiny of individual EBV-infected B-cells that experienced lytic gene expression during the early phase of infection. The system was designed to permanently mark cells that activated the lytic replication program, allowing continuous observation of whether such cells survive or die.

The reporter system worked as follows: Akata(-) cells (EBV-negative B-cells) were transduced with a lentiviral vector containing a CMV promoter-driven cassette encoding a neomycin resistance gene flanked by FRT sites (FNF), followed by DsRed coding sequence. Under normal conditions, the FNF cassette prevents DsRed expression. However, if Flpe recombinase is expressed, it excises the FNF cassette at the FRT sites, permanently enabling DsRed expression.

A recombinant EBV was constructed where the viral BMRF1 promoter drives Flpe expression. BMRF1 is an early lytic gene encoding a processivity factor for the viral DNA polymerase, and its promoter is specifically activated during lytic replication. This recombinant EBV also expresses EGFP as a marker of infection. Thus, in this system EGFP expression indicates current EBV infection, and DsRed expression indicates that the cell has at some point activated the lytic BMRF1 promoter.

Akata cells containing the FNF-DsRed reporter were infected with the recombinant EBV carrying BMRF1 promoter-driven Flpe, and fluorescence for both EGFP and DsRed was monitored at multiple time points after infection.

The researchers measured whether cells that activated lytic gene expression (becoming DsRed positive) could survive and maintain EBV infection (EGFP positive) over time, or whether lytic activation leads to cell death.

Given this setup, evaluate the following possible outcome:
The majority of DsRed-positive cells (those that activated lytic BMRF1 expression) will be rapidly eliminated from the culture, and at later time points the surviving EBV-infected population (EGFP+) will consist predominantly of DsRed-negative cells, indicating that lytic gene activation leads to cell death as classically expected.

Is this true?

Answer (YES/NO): NO